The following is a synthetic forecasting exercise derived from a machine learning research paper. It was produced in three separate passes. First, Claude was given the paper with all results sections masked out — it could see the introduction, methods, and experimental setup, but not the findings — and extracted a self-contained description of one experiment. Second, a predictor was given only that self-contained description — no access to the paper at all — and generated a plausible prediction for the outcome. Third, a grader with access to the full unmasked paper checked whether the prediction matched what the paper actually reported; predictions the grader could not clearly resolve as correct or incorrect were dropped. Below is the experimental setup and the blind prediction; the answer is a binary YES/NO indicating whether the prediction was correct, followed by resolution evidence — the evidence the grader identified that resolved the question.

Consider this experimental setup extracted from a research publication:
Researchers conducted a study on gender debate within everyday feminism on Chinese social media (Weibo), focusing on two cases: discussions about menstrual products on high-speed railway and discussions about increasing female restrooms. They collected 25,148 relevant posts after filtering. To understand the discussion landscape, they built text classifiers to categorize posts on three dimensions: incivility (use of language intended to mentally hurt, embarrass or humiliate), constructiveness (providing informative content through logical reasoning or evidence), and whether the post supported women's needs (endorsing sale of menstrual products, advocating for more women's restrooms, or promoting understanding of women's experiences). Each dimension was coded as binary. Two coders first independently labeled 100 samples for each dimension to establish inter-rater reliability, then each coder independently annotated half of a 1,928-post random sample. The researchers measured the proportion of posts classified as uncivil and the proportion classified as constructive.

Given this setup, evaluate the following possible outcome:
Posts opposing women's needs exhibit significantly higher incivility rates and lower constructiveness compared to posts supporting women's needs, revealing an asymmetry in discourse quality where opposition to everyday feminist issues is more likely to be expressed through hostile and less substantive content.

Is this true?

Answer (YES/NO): YES